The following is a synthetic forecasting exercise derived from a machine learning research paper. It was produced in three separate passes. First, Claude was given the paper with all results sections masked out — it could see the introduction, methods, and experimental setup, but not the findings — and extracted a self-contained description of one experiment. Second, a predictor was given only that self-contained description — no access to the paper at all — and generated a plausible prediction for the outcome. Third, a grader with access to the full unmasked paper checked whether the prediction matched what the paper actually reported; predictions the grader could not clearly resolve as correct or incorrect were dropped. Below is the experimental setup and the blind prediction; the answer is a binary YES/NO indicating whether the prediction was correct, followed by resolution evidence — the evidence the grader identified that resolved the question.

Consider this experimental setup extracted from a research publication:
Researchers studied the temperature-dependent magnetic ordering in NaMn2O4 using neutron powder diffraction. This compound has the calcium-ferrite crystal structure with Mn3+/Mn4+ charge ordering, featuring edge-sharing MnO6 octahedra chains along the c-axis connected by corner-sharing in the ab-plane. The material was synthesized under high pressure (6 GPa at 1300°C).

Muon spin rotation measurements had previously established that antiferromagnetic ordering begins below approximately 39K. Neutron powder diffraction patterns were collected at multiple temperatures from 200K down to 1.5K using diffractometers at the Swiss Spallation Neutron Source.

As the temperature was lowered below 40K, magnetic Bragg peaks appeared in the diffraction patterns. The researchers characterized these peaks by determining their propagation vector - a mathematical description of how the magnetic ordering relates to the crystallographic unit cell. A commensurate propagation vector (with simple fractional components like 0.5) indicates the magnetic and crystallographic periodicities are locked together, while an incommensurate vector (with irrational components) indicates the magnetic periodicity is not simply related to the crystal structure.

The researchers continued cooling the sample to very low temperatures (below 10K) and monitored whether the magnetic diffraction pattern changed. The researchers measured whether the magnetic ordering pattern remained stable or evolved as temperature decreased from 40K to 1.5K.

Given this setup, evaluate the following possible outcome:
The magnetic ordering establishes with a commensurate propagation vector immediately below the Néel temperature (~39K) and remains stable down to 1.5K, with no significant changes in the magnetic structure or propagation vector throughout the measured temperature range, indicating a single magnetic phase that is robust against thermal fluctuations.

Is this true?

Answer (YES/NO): NO